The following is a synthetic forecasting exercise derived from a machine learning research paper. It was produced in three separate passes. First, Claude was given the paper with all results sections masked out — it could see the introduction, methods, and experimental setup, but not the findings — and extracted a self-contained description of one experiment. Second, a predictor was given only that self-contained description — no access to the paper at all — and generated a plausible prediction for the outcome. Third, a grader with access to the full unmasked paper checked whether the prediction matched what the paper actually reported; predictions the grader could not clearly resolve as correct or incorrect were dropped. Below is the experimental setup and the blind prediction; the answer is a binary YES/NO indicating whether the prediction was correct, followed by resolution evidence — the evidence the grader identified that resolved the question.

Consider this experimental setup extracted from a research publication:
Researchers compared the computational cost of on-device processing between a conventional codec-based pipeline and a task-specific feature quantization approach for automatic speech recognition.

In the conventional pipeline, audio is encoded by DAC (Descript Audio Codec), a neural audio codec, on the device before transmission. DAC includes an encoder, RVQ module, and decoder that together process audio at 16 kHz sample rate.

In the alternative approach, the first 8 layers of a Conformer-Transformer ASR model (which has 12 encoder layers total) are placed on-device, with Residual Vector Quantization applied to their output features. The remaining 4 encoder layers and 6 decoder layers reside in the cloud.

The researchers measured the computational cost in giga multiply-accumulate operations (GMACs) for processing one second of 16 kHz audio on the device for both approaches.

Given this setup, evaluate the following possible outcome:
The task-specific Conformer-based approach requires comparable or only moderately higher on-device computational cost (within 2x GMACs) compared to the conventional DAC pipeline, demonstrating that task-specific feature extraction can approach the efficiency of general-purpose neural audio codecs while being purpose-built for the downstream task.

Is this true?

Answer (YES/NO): NO